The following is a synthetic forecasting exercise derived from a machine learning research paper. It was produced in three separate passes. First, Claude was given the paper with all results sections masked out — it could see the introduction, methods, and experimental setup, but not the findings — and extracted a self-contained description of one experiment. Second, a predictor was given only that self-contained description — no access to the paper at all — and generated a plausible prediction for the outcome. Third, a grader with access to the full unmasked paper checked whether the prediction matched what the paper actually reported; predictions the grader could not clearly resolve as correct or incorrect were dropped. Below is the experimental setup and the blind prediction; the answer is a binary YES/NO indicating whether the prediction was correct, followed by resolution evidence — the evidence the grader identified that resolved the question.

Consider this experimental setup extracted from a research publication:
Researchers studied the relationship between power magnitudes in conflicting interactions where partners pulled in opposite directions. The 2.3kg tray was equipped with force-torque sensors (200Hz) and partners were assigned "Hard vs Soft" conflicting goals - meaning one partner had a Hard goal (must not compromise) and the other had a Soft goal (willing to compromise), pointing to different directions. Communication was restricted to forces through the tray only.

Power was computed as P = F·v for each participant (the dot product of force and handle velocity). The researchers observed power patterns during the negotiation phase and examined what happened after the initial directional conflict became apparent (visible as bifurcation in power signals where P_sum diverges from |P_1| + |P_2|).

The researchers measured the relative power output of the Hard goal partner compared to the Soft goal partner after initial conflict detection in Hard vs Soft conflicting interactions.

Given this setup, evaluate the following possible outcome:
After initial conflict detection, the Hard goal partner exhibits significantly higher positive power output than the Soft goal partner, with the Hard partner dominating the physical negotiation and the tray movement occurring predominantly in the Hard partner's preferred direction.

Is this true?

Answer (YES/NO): YES